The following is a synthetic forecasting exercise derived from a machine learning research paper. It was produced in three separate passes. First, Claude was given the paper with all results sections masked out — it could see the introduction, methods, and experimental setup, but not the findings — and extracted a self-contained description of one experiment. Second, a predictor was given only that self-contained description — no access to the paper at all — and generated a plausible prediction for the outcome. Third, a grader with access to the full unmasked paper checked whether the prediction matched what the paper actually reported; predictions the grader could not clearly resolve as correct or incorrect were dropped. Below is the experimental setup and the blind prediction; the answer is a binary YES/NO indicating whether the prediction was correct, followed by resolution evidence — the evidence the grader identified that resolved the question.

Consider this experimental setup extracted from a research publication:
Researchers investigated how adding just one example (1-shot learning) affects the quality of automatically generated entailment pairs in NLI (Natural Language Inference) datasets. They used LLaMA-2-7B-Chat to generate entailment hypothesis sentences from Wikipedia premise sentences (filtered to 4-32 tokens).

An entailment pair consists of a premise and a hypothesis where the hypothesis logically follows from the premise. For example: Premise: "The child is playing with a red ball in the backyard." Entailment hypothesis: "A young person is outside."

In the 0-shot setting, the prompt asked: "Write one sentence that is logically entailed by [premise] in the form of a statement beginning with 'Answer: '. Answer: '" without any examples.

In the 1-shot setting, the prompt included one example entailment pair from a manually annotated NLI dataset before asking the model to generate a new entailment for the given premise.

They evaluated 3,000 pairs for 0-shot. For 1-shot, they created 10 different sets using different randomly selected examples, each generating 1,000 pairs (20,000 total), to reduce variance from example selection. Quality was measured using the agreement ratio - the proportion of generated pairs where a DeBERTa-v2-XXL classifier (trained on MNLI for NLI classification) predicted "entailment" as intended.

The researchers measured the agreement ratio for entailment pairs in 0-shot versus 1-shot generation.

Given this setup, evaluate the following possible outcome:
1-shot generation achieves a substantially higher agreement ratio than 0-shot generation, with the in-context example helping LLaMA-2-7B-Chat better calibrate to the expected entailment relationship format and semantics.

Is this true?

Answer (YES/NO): YES